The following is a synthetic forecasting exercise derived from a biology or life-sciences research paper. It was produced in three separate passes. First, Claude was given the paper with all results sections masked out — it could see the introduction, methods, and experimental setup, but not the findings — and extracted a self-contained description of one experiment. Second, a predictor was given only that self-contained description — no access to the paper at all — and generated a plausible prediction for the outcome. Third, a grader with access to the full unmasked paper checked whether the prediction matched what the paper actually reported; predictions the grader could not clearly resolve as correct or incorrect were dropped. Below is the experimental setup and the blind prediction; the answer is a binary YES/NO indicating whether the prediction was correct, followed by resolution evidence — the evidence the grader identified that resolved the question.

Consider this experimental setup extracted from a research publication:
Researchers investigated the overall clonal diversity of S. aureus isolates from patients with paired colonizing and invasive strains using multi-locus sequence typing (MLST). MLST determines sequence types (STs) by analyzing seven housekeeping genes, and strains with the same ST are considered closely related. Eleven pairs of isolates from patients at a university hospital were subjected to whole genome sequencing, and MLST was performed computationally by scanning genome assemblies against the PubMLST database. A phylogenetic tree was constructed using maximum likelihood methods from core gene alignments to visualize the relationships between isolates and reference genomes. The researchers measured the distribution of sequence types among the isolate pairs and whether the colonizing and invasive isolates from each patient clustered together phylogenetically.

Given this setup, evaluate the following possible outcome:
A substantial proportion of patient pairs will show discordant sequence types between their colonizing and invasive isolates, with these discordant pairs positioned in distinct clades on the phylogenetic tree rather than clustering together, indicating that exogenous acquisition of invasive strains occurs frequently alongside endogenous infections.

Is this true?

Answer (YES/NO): NO